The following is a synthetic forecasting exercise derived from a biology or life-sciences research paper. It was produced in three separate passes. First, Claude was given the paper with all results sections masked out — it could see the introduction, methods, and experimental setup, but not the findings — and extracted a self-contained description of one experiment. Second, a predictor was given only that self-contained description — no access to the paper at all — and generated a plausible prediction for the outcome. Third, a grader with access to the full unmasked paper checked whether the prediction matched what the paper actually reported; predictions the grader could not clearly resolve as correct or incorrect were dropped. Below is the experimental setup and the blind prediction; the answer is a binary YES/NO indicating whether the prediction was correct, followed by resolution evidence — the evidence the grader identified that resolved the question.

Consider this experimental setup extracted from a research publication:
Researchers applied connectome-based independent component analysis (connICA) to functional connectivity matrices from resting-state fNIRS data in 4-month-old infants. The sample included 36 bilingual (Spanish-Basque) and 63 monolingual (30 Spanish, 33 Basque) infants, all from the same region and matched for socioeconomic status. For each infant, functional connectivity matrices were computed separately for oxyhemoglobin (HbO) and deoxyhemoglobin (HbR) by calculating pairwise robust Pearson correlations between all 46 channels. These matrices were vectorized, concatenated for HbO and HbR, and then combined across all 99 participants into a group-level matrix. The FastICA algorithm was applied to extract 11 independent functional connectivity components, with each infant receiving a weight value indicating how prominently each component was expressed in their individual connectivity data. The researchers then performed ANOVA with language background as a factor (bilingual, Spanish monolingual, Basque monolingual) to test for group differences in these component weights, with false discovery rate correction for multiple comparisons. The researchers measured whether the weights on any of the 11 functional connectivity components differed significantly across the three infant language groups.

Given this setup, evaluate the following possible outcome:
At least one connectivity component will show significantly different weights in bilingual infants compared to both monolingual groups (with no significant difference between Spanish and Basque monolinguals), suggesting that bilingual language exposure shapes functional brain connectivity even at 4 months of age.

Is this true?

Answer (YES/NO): NO